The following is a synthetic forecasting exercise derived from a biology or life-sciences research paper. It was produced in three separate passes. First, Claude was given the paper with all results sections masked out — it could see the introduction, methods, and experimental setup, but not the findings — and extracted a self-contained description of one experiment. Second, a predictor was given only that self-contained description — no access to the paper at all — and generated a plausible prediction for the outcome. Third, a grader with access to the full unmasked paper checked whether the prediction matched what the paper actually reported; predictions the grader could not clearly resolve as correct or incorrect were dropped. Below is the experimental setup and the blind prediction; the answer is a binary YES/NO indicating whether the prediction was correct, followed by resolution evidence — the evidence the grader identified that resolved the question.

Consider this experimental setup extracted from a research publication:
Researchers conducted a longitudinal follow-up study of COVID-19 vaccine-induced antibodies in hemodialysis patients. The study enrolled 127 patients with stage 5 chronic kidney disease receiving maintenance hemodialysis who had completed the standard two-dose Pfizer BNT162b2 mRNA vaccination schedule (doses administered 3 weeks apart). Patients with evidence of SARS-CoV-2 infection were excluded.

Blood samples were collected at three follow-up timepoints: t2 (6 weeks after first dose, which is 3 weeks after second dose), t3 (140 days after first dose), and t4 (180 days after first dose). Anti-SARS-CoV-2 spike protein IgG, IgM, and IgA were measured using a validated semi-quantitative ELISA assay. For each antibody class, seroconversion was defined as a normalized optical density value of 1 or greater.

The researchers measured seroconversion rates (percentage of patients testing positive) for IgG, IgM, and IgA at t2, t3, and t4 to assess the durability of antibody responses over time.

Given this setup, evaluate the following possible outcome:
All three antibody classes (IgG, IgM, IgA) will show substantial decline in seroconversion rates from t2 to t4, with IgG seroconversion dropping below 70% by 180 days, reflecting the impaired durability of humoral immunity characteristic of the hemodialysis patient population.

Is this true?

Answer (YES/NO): YES